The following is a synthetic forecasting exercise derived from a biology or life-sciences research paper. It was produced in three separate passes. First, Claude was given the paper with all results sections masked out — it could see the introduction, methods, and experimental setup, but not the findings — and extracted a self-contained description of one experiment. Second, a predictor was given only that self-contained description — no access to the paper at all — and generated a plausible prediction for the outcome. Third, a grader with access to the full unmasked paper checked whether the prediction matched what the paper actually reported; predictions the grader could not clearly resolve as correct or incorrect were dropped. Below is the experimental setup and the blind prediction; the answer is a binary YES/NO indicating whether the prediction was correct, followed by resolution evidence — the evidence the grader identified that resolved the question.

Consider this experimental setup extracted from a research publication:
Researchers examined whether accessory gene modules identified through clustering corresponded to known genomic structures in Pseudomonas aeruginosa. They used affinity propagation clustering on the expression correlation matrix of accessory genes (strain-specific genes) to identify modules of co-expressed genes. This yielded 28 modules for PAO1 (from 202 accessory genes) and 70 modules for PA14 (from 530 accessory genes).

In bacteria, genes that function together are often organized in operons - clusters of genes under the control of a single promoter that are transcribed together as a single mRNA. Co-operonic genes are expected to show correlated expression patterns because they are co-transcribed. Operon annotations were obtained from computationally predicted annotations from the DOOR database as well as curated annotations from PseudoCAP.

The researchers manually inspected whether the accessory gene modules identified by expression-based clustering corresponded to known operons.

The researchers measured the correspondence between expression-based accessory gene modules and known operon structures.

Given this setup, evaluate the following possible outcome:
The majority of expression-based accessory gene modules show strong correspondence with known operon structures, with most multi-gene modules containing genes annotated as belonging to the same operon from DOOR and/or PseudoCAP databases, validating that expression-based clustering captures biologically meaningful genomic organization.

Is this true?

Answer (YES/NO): NO